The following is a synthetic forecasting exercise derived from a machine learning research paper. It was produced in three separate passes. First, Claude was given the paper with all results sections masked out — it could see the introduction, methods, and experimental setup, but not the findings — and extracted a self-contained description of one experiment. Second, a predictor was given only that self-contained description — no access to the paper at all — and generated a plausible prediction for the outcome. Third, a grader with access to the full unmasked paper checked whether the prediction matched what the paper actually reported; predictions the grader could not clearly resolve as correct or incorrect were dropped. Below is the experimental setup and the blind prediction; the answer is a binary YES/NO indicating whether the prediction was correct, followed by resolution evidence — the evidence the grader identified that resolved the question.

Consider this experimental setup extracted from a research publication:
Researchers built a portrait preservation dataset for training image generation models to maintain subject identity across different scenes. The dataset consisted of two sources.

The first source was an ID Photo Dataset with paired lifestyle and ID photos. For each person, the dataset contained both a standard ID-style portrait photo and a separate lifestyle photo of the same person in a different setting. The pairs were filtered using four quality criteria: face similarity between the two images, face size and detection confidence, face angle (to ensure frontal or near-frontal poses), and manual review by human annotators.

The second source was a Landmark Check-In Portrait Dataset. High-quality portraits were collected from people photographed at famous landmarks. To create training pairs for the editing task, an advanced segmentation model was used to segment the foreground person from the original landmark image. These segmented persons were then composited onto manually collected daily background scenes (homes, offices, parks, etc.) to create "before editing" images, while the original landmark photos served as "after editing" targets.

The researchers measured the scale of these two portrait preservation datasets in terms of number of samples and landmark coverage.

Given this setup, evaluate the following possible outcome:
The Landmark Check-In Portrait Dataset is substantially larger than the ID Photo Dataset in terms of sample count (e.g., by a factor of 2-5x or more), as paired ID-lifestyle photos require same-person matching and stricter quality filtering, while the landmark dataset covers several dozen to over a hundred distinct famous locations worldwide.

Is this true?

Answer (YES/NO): NO